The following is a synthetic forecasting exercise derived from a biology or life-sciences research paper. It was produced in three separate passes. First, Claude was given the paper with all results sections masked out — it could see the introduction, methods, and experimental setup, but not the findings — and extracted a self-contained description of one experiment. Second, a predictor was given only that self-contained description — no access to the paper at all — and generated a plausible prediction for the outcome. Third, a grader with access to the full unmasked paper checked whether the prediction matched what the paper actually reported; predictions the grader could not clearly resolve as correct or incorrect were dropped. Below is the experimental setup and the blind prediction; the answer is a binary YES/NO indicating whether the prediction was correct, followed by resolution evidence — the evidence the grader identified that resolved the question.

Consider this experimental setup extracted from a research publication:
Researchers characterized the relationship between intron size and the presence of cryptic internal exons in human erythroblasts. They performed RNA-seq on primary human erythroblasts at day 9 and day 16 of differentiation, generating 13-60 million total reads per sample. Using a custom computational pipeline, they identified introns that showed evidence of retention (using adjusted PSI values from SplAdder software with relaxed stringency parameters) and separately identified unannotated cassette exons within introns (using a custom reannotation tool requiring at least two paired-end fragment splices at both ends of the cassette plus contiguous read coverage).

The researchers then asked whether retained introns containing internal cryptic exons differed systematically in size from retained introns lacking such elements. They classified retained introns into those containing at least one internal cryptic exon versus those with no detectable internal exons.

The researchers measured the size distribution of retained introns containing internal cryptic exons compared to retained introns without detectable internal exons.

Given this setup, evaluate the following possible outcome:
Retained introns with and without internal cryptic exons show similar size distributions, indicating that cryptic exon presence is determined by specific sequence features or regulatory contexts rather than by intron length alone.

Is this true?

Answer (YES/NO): NO